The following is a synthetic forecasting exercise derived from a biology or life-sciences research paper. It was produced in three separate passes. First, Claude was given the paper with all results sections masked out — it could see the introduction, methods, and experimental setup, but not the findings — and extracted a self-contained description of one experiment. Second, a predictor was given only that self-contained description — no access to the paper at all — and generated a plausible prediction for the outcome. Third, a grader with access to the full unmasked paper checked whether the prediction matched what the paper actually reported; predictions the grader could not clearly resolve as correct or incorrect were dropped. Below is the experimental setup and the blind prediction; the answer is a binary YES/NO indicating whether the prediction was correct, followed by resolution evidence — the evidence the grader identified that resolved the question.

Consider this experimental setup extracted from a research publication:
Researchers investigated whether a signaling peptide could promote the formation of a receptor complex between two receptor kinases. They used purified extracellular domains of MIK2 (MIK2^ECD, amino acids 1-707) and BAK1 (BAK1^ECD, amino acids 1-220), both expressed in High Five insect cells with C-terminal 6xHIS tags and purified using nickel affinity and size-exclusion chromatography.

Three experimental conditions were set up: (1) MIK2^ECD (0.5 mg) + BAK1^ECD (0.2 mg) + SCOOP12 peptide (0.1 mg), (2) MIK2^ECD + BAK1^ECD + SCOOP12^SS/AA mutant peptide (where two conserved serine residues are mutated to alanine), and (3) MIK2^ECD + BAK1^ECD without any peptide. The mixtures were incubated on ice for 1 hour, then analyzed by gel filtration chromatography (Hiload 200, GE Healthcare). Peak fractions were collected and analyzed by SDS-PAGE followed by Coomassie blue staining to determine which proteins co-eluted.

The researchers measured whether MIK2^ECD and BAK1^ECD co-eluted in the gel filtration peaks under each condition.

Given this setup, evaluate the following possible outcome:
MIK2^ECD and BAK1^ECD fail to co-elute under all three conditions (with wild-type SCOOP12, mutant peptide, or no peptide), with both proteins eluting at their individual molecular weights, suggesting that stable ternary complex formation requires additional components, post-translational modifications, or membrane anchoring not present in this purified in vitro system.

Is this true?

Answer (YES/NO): NO